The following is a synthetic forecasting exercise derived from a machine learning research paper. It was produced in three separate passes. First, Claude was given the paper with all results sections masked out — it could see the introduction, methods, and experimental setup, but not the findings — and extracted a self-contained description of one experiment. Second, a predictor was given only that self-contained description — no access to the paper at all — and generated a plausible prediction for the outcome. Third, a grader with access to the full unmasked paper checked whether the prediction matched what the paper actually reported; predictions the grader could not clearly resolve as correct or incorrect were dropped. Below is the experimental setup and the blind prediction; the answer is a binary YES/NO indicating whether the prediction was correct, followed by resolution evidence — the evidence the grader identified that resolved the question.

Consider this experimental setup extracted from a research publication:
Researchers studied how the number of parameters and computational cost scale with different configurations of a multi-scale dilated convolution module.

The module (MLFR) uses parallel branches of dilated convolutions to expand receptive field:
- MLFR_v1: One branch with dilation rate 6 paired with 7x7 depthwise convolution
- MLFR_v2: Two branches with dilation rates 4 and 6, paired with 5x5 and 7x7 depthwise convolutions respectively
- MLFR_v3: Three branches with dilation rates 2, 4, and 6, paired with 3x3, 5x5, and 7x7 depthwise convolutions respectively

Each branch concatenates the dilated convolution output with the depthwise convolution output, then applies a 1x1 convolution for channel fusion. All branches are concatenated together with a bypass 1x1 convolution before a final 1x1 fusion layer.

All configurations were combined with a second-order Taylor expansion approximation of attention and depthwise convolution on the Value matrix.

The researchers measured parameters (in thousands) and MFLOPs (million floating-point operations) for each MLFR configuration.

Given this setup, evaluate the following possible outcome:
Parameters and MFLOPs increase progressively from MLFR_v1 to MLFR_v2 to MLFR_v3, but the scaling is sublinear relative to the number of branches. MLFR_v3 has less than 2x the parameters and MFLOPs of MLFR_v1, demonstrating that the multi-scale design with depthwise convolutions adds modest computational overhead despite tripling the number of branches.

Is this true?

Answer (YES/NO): YES